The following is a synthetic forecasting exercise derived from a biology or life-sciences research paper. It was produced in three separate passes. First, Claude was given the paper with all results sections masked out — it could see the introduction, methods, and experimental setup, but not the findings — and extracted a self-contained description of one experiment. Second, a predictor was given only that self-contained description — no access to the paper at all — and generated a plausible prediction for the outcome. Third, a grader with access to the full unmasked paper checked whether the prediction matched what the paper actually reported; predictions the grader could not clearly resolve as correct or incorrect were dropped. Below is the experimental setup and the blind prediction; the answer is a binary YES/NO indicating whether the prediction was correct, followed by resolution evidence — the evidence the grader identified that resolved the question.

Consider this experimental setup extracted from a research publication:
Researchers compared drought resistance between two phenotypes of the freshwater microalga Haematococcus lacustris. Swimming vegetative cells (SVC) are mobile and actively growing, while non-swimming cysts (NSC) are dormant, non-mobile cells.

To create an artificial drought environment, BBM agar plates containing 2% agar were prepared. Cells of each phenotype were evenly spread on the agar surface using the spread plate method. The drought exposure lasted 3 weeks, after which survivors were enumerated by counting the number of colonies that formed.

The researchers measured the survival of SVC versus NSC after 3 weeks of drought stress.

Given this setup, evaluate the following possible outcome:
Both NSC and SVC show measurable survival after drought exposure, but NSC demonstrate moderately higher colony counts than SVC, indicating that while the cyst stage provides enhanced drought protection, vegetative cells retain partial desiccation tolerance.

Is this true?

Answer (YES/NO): NO